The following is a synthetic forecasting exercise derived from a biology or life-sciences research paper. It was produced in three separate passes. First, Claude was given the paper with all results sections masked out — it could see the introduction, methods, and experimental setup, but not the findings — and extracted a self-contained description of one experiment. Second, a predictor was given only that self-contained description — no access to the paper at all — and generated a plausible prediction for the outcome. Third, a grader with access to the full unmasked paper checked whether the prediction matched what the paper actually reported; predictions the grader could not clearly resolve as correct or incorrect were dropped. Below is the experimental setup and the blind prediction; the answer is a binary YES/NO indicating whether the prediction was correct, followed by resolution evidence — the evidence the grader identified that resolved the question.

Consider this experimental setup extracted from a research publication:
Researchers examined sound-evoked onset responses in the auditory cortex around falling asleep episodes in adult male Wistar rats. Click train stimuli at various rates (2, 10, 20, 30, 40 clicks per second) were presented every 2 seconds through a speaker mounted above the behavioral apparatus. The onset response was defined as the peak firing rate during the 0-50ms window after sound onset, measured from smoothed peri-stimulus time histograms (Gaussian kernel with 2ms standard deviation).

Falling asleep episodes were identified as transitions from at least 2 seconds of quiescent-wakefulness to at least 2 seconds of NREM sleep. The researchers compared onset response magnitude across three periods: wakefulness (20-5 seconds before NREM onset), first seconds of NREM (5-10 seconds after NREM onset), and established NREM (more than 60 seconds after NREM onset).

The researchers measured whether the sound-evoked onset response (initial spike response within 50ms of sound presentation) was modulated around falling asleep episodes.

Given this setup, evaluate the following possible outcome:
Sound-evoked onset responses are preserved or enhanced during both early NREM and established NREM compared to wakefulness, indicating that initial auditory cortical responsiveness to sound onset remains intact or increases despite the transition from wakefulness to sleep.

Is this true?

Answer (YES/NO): YES